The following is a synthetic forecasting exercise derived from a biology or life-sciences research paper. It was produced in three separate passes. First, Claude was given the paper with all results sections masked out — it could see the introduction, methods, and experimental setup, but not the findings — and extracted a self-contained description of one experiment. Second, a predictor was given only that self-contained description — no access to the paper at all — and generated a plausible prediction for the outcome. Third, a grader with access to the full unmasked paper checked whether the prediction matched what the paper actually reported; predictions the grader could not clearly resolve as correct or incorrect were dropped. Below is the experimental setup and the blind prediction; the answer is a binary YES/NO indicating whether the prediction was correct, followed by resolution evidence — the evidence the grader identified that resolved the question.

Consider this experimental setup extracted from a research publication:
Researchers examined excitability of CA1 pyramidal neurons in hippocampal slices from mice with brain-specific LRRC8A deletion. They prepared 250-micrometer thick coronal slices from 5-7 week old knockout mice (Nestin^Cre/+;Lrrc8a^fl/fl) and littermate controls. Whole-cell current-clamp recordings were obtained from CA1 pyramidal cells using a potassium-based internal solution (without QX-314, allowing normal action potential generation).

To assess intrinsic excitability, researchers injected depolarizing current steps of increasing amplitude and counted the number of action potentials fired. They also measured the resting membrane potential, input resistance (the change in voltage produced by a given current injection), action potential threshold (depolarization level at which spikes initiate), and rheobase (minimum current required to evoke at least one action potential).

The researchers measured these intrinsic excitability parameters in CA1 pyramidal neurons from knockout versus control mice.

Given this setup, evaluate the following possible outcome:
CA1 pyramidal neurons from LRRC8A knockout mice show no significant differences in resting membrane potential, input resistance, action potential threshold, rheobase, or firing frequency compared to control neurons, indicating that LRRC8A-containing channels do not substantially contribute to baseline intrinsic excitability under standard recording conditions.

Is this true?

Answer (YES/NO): NO